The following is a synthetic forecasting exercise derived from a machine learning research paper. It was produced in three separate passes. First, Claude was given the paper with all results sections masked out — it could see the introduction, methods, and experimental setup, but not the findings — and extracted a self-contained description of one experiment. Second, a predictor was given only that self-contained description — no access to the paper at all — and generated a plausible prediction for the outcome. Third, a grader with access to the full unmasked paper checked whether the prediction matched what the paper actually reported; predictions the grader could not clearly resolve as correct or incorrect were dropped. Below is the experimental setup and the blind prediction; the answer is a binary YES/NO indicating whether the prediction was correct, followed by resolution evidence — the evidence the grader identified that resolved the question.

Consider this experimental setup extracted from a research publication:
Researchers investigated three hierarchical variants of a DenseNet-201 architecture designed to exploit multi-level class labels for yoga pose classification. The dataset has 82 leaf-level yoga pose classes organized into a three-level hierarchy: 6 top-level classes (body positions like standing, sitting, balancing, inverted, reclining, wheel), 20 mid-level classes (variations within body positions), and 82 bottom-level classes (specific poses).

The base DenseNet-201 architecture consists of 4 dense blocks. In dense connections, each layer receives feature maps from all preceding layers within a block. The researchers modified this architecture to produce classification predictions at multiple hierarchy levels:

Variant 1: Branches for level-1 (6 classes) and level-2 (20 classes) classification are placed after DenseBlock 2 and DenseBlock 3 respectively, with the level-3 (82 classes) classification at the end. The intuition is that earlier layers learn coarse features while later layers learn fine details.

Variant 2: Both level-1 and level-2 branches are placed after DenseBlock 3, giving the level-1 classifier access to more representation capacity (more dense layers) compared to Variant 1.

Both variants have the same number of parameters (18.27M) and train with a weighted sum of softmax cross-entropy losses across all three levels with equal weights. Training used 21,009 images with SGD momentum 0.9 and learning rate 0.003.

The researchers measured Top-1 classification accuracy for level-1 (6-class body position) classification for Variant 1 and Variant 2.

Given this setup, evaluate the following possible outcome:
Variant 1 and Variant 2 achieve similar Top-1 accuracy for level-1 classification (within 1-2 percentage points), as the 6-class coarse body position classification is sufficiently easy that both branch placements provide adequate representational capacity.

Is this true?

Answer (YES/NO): NO